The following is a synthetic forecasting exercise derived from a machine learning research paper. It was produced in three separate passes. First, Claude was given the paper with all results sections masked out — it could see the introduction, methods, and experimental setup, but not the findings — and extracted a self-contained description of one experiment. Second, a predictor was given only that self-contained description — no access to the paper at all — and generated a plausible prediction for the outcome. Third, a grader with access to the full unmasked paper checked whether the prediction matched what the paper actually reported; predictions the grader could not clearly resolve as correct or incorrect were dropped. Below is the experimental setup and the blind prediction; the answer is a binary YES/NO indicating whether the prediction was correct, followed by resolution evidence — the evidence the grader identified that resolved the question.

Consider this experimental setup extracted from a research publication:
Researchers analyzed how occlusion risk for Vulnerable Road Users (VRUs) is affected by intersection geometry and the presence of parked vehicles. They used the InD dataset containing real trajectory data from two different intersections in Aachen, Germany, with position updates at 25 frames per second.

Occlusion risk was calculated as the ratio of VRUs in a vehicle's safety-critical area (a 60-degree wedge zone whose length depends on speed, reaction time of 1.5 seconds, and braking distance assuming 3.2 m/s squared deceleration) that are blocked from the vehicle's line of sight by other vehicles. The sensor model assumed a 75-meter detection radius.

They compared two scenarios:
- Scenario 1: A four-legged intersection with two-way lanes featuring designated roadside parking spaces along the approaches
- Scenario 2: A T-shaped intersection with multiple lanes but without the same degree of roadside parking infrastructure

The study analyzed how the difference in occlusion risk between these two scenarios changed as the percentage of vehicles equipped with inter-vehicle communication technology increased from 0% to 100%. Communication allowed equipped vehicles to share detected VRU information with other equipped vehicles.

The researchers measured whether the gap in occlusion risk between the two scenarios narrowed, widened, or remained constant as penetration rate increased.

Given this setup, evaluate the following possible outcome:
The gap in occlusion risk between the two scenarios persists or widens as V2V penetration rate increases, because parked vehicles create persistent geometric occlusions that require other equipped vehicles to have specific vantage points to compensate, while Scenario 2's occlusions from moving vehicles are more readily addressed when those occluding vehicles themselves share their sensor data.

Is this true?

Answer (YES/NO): NO